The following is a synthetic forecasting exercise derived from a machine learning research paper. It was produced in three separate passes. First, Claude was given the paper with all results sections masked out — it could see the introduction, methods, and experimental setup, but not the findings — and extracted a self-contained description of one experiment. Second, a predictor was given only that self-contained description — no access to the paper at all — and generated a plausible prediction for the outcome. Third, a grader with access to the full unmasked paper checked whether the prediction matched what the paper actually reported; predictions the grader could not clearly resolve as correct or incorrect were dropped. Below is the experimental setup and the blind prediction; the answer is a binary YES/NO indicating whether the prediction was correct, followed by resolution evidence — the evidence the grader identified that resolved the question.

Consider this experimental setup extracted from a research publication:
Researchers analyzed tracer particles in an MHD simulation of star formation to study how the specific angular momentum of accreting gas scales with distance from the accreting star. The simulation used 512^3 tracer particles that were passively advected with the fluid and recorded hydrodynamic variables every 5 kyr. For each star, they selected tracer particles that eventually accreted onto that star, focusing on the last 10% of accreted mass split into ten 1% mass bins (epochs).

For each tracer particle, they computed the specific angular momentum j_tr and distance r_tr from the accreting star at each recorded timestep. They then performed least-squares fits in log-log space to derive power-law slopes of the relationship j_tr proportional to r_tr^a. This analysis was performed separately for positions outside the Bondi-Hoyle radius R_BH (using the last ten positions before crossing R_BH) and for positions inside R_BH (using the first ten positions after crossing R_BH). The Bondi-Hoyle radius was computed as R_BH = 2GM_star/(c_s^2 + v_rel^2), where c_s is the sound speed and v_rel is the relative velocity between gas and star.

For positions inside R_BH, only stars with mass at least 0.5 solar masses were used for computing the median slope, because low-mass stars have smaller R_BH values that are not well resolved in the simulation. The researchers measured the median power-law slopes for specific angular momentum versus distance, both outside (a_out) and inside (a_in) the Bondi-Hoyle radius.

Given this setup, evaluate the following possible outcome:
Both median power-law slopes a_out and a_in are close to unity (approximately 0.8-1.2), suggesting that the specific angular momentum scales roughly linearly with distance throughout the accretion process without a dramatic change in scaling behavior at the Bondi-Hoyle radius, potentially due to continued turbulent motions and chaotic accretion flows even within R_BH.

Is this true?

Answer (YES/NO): NO